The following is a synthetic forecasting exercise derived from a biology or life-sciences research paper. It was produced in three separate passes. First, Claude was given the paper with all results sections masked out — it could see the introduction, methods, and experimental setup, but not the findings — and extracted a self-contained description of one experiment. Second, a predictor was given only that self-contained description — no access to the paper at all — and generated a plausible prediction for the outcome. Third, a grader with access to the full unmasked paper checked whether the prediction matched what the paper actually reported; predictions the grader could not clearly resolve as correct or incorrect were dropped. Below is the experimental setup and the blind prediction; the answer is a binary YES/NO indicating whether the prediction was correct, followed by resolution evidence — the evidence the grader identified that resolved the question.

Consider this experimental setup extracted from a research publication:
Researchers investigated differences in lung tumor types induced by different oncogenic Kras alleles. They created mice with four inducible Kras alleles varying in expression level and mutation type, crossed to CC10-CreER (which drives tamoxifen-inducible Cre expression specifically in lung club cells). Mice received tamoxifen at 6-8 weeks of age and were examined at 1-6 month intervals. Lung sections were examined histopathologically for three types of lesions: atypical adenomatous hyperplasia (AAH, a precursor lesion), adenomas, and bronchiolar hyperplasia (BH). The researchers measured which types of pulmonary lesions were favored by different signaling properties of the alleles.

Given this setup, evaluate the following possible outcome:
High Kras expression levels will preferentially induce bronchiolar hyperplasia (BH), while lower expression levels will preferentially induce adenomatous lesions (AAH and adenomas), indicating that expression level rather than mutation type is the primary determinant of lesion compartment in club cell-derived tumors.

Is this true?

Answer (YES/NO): NO